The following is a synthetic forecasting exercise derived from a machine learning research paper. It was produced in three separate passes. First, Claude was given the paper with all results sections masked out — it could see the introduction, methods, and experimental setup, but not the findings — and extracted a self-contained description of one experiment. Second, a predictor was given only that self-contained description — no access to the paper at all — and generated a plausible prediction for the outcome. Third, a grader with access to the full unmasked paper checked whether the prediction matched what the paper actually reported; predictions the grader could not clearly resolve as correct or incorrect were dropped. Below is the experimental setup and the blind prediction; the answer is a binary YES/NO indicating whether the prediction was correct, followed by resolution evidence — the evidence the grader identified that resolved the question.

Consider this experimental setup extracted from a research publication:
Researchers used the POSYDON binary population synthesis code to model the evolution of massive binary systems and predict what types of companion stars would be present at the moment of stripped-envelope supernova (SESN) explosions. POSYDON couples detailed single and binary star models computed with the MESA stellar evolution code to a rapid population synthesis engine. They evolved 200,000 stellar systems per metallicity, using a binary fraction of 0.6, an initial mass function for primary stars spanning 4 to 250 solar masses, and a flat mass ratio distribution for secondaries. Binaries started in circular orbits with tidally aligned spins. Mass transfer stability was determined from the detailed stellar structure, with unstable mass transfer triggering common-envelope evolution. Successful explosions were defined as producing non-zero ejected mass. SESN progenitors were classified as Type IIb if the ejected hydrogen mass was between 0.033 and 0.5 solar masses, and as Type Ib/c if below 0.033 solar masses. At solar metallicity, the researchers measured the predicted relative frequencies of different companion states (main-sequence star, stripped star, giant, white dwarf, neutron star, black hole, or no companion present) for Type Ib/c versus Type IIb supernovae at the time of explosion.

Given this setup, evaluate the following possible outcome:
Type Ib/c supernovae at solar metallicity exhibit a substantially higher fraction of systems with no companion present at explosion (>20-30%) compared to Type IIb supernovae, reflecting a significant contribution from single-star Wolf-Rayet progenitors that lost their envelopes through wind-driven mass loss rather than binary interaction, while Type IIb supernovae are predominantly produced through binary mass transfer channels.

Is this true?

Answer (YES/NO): NO